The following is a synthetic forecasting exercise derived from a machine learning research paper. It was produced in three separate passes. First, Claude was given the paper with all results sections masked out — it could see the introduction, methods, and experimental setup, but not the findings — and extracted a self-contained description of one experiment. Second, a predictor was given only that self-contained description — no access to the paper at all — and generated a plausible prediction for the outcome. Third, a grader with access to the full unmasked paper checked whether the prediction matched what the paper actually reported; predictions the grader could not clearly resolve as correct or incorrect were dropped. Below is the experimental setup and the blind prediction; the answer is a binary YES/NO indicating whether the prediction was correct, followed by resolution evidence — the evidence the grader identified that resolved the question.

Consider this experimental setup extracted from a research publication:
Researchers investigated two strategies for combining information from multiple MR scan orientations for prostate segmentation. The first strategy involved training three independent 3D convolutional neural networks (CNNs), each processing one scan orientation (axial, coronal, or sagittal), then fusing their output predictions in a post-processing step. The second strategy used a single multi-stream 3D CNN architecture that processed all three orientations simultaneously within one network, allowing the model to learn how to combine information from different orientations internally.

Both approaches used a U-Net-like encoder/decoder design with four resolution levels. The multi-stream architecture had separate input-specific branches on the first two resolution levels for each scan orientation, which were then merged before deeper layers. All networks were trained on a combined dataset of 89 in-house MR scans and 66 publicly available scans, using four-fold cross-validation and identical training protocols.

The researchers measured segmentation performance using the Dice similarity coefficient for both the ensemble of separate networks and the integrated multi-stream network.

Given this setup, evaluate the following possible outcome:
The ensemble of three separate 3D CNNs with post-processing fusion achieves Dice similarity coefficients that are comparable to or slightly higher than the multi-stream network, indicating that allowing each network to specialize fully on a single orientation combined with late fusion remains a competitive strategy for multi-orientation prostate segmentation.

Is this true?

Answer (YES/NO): YES